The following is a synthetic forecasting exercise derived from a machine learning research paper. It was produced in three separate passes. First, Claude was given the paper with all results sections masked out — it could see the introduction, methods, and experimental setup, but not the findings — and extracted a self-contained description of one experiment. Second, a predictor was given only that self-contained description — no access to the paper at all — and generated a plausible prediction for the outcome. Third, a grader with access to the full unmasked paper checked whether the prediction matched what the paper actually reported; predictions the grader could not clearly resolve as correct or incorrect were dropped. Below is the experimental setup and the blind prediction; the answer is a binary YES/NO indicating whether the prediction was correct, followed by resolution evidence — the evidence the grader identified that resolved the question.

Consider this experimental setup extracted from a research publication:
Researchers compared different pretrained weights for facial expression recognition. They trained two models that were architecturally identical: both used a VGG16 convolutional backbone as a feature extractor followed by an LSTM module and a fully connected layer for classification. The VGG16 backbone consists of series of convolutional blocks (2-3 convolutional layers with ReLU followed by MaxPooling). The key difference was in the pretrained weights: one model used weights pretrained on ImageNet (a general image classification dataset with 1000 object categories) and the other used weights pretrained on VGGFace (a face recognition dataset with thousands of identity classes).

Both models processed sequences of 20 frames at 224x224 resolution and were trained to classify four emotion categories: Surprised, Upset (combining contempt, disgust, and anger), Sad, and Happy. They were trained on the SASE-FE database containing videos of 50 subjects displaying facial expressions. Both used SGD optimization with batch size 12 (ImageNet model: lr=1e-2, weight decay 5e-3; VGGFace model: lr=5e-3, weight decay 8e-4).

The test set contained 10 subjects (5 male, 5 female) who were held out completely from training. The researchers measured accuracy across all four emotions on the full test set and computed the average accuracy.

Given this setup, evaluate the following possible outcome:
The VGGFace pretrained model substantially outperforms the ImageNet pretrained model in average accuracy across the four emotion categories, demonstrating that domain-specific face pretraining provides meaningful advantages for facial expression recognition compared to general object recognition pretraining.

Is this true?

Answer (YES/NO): NO